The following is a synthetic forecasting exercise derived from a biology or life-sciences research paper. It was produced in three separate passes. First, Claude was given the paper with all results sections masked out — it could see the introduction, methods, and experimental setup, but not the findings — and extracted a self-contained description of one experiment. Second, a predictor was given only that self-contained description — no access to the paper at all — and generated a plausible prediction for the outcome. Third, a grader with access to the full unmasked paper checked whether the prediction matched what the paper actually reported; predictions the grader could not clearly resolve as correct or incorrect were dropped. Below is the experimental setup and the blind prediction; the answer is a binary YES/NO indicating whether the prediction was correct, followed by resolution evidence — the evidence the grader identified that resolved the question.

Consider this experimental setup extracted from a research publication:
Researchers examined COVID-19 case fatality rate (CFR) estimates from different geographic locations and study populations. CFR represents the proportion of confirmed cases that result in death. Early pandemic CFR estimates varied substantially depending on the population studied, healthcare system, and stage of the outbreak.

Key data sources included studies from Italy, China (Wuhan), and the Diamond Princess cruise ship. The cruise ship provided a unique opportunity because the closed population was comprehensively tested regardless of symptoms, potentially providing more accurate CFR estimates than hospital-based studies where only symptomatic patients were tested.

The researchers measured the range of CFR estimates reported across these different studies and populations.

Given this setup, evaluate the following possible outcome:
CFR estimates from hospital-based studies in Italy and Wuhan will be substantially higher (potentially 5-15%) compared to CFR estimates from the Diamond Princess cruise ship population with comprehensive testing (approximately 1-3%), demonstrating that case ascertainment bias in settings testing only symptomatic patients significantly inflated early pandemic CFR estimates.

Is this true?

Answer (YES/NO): NO